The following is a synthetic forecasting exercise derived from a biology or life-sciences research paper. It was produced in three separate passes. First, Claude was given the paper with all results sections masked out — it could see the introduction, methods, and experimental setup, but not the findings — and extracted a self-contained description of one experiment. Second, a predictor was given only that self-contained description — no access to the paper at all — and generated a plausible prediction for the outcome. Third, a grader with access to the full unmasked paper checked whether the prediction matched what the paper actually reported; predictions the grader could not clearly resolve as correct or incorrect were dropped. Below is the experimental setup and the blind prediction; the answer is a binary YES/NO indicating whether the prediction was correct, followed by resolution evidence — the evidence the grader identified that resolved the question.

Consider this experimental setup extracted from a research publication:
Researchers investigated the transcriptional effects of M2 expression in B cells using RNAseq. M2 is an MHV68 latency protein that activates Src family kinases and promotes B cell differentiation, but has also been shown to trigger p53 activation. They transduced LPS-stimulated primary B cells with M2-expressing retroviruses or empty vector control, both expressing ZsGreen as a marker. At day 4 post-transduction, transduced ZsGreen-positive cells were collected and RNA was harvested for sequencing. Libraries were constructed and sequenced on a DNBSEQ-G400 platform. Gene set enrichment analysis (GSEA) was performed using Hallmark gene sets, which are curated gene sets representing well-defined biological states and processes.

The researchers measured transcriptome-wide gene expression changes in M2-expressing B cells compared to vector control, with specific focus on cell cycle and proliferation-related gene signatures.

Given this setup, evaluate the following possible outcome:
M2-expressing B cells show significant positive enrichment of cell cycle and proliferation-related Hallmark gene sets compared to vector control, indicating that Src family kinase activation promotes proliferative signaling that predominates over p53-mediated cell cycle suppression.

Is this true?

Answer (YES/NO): NO